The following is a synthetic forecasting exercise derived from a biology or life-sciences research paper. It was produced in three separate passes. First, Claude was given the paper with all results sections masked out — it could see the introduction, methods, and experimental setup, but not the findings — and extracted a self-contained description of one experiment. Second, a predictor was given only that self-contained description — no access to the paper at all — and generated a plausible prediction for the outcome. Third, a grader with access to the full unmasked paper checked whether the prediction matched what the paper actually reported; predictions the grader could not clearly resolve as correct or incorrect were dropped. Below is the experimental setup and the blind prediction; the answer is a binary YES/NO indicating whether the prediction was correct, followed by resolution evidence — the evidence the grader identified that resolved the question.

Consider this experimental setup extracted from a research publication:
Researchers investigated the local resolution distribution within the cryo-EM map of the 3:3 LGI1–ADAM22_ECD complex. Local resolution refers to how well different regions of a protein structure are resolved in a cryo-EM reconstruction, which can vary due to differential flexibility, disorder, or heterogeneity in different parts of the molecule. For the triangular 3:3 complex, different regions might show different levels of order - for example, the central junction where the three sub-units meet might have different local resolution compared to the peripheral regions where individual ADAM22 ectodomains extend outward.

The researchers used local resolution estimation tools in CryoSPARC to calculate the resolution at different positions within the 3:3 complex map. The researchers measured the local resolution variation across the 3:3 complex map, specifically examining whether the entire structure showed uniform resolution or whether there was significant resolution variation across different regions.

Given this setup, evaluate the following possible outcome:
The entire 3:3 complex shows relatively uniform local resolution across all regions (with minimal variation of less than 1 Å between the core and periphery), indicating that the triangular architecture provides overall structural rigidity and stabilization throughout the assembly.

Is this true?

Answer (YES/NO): NO